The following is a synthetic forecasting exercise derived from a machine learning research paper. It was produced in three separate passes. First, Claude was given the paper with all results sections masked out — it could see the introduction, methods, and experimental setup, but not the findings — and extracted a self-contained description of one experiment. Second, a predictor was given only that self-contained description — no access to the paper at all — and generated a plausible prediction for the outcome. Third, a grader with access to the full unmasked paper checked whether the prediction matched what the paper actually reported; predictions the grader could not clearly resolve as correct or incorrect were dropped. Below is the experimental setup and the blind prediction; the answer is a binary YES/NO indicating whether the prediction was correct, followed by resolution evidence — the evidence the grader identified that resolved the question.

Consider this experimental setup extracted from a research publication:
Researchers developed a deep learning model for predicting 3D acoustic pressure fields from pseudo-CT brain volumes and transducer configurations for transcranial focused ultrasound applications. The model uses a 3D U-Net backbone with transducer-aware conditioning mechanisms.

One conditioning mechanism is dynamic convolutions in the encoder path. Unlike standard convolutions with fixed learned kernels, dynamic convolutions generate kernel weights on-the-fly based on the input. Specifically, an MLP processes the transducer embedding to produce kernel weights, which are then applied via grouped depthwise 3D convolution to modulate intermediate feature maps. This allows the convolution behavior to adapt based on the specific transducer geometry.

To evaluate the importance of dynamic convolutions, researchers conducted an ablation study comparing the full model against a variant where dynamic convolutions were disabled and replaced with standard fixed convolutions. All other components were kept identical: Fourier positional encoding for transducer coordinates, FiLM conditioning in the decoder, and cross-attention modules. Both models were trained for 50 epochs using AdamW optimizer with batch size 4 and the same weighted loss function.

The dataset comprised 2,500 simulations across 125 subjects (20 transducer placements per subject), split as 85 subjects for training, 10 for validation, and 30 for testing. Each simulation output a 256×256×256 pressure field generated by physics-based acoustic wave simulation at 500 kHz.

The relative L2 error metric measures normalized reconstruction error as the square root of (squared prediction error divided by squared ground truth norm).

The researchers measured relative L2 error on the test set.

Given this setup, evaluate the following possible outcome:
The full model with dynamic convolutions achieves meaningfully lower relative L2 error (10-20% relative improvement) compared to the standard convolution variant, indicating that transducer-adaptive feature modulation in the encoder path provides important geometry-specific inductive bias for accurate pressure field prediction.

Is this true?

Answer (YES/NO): NO